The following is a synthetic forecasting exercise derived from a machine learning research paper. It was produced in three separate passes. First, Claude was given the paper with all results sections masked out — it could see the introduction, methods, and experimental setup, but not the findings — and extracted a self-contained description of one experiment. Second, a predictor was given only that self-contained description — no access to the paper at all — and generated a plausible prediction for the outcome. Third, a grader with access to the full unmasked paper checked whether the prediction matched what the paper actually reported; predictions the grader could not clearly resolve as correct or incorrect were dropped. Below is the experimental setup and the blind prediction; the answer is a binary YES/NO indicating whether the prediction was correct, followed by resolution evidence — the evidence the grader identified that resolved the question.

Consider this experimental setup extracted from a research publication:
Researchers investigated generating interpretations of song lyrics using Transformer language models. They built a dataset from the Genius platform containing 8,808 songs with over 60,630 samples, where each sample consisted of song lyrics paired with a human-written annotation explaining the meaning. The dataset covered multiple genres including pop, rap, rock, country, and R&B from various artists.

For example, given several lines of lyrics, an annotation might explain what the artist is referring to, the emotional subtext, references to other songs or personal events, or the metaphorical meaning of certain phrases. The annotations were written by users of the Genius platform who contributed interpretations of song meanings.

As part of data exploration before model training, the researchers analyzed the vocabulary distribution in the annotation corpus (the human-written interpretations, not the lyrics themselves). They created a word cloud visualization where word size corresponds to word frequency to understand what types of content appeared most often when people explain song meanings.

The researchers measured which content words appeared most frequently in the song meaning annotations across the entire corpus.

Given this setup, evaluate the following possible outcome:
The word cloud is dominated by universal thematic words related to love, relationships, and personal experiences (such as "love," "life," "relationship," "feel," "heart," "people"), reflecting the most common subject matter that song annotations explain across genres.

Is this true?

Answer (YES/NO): NO